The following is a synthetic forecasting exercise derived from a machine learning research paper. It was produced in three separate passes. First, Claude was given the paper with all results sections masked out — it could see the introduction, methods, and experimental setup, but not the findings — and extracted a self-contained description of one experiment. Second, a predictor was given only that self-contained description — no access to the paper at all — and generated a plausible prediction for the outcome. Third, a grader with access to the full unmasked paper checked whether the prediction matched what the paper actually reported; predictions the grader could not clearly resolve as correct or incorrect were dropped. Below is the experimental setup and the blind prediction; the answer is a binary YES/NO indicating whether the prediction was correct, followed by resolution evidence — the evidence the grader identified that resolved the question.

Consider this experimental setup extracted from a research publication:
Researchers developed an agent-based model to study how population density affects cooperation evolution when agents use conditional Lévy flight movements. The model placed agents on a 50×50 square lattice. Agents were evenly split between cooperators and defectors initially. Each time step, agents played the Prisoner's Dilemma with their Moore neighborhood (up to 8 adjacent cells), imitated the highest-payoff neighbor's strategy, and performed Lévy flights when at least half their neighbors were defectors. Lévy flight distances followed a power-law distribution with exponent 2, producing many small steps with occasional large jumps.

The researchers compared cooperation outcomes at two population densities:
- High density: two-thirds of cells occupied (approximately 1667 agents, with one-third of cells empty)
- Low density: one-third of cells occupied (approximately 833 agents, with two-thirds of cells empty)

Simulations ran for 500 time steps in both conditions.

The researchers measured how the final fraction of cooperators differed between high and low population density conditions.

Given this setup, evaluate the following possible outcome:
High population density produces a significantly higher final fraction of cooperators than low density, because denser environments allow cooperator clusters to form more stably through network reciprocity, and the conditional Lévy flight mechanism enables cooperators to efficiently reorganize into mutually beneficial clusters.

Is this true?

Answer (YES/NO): NO